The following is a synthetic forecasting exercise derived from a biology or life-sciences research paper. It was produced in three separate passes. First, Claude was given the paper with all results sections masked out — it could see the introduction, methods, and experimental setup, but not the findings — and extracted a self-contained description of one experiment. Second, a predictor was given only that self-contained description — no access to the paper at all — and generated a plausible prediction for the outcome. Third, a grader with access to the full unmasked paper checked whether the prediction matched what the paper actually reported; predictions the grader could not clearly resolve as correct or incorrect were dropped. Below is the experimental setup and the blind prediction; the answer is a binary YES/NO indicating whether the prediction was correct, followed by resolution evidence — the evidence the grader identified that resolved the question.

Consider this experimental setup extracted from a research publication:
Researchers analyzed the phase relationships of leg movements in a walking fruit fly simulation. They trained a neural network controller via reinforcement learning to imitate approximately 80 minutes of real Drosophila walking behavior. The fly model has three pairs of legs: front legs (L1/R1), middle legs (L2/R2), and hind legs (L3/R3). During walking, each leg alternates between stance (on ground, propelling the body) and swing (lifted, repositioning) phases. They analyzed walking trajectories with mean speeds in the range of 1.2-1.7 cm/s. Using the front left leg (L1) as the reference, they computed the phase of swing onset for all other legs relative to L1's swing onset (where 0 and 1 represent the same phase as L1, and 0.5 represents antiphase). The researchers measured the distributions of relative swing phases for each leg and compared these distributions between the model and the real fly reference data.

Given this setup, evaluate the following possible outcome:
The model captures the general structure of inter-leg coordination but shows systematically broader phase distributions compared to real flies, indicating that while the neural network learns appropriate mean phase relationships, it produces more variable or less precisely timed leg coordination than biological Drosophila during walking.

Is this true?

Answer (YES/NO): NO